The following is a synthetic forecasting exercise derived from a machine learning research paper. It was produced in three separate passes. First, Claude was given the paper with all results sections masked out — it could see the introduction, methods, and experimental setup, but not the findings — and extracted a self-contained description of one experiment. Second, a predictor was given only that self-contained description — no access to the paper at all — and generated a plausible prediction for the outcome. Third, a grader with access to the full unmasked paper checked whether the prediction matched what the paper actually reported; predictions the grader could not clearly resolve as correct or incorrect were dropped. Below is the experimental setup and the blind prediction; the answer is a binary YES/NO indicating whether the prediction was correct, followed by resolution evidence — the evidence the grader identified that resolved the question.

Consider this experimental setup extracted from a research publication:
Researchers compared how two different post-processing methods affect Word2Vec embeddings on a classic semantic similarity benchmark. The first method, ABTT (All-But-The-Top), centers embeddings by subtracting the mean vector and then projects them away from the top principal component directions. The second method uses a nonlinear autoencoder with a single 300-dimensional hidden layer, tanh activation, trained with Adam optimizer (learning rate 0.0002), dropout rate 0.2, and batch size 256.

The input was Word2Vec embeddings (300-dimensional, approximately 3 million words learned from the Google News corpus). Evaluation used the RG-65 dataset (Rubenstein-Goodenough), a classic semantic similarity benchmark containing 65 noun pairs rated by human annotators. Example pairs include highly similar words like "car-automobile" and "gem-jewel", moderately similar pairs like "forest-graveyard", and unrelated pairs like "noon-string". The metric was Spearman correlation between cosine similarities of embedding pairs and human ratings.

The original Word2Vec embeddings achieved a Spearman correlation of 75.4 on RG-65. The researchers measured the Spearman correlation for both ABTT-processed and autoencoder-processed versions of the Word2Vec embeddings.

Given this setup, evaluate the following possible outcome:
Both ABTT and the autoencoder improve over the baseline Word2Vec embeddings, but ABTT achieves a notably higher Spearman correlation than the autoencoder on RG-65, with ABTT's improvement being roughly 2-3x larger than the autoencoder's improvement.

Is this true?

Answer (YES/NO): NO